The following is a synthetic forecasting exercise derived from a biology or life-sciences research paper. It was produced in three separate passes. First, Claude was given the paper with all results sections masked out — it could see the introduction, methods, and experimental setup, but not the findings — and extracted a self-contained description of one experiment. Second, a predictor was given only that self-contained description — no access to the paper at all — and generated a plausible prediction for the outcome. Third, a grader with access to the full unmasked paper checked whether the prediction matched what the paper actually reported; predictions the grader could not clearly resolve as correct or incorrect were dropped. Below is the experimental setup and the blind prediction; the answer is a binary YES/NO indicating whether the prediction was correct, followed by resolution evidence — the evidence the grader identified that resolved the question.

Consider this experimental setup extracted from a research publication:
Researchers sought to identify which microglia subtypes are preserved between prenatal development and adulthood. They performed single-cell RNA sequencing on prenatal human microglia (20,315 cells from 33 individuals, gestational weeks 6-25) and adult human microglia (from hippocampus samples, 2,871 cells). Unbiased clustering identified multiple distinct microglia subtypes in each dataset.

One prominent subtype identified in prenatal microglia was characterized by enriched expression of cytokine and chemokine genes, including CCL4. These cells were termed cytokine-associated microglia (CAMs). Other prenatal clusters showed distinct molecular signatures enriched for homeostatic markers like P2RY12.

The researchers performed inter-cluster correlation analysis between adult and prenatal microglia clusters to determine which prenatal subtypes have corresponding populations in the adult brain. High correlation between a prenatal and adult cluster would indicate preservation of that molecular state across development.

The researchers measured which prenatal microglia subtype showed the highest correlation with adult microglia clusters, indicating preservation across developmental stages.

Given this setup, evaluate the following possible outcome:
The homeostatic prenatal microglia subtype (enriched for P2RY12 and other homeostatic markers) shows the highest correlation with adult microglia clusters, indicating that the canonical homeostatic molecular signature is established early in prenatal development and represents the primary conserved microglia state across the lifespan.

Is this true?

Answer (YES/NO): NO